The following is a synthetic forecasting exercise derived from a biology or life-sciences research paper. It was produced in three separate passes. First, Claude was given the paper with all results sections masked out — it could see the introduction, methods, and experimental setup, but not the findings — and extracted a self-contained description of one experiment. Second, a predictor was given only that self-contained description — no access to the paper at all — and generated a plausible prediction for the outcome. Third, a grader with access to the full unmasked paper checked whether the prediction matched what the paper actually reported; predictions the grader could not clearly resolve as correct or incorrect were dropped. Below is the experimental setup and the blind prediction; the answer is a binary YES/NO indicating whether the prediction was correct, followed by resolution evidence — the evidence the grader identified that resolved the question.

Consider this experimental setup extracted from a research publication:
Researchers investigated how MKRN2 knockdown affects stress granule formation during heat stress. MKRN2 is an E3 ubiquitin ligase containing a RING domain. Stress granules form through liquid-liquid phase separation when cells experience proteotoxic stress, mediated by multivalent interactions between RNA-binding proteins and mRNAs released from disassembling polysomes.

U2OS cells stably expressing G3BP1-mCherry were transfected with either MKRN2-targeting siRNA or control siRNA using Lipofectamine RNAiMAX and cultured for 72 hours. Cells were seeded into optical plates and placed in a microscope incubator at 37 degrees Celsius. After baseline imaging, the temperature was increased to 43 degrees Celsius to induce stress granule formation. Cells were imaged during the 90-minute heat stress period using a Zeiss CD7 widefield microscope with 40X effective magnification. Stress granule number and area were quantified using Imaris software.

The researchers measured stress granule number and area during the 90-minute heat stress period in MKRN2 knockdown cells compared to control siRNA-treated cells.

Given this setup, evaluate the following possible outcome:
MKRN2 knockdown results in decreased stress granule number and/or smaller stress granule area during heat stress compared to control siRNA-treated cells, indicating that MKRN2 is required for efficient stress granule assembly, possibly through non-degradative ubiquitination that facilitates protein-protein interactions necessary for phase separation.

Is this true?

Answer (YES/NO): NO